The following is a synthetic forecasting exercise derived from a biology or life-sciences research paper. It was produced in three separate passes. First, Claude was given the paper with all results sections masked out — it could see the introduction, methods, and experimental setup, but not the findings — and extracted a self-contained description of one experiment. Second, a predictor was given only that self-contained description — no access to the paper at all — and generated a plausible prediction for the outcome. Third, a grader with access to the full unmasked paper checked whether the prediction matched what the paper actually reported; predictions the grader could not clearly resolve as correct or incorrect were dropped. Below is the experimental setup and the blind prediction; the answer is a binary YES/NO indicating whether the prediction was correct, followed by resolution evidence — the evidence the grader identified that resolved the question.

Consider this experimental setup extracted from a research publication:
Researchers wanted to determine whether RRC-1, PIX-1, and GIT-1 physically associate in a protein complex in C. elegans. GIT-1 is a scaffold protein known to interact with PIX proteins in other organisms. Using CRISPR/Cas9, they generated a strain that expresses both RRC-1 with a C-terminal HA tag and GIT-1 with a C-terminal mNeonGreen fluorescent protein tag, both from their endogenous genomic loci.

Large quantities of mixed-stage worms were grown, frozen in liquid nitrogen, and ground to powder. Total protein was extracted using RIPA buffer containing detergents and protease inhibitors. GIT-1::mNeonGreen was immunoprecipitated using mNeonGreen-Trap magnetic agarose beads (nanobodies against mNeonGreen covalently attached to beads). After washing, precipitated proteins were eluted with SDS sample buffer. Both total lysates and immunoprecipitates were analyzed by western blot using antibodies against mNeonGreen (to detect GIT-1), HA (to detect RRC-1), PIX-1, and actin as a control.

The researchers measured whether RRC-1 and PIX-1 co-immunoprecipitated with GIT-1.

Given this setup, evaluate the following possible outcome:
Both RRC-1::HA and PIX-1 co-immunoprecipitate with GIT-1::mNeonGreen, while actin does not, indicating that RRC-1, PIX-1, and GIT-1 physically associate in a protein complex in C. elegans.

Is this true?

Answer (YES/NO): NO